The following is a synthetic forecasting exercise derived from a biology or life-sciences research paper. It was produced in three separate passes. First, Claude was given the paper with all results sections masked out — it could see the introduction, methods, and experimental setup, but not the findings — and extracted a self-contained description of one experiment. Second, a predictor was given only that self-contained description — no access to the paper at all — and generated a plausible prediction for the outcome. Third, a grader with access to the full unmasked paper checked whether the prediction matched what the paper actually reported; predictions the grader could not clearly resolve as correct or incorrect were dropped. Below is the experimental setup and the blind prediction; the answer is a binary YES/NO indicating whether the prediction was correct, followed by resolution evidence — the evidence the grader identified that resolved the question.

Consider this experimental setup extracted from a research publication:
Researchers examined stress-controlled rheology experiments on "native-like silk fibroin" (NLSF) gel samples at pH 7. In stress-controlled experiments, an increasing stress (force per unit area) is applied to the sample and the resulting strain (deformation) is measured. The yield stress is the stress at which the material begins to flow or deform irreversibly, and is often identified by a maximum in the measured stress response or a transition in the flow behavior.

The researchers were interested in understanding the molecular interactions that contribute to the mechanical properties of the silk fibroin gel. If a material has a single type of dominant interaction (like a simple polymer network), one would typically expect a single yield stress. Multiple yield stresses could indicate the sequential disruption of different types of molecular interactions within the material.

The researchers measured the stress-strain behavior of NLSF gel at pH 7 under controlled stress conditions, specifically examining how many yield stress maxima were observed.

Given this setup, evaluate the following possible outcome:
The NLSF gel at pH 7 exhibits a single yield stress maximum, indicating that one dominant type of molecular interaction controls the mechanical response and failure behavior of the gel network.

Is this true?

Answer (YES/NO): NO